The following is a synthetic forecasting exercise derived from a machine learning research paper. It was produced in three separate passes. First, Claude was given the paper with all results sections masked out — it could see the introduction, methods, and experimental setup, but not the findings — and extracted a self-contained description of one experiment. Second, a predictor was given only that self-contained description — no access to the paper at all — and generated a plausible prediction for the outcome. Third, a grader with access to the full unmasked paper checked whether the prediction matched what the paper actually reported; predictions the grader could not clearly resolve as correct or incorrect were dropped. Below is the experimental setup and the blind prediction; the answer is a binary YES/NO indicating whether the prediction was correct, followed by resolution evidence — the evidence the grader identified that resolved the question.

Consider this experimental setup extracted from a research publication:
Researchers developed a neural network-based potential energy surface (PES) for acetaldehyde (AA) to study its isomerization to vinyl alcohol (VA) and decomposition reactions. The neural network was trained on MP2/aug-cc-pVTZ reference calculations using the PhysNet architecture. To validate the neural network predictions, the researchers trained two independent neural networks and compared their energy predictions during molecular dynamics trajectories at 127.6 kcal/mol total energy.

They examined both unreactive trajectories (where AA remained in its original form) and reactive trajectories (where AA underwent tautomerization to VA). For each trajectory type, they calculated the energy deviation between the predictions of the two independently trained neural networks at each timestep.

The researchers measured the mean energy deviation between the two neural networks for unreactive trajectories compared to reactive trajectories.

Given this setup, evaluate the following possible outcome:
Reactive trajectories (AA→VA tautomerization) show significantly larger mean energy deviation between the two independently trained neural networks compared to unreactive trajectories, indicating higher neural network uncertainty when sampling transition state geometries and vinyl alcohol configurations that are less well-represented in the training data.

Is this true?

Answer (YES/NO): YES